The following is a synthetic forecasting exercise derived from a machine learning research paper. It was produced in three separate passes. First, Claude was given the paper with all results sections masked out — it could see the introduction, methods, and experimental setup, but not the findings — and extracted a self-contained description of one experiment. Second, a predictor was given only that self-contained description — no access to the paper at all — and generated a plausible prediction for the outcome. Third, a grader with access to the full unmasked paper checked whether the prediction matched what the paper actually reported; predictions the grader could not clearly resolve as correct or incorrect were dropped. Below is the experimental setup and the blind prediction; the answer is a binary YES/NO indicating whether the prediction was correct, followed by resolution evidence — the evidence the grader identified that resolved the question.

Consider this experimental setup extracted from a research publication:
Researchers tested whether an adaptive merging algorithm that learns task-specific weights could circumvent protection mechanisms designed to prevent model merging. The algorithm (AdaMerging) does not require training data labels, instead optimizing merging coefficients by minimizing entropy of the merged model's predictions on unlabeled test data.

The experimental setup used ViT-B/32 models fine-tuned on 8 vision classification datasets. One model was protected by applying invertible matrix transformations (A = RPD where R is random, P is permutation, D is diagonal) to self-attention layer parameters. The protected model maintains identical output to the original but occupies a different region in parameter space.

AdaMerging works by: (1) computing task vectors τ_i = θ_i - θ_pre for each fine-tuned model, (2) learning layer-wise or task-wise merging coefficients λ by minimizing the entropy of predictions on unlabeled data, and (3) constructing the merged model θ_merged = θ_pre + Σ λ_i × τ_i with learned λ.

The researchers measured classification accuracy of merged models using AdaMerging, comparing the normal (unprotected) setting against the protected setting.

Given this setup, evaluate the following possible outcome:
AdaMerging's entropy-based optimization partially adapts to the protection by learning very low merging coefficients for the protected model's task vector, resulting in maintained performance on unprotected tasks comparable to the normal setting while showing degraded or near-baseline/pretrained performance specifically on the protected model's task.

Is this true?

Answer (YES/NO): NO